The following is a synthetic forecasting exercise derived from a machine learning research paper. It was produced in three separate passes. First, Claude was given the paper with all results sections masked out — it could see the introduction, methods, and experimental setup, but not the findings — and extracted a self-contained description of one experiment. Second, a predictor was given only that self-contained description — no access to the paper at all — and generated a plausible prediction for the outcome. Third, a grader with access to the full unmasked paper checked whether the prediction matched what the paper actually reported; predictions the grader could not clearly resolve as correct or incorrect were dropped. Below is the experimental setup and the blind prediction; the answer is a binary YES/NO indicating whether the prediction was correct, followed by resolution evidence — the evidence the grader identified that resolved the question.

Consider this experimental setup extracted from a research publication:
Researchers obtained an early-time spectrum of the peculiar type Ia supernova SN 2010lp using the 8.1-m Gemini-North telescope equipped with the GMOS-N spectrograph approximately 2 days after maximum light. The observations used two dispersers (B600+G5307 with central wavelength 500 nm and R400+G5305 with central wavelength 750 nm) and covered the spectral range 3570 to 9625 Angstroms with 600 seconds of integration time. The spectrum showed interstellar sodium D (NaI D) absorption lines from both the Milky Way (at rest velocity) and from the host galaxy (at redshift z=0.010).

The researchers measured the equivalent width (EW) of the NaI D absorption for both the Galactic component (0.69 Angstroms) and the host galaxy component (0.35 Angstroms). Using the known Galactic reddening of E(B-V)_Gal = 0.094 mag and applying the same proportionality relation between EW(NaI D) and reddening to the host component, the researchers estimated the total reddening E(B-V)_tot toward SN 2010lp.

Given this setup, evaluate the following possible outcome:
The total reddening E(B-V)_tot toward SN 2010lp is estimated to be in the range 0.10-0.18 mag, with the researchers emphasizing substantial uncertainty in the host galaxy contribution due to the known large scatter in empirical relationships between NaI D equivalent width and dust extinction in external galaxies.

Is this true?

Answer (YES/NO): NO